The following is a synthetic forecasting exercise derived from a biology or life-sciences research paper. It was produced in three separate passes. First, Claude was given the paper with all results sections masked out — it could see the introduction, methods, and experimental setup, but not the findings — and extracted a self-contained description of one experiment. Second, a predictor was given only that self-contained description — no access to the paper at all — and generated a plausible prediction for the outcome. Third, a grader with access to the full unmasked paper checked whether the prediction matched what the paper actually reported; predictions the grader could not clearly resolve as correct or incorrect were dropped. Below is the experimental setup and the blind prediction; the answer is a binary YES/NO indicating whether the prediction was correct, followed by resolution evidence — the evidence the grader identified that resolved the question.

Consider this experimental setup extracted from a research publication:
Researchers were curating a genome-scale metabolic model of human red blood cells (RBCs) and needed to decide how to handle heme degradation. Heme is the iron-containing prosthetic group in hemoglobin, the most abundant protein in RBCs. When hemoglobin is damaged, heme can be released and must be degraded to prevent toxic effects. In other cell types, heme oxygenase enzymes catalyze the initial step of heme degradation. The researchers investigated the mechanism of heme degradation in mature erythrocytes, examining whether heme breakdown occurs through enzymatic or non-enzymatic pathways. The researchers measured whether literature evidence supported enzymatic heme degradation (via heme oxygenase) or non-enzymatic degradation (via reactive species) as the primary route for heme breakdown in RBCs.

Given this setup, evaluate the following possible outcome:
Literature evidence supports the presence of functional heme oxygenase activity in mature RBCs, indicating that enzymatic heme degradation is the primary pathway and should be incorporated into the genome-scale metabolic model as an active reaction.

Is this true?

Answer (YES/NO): NO